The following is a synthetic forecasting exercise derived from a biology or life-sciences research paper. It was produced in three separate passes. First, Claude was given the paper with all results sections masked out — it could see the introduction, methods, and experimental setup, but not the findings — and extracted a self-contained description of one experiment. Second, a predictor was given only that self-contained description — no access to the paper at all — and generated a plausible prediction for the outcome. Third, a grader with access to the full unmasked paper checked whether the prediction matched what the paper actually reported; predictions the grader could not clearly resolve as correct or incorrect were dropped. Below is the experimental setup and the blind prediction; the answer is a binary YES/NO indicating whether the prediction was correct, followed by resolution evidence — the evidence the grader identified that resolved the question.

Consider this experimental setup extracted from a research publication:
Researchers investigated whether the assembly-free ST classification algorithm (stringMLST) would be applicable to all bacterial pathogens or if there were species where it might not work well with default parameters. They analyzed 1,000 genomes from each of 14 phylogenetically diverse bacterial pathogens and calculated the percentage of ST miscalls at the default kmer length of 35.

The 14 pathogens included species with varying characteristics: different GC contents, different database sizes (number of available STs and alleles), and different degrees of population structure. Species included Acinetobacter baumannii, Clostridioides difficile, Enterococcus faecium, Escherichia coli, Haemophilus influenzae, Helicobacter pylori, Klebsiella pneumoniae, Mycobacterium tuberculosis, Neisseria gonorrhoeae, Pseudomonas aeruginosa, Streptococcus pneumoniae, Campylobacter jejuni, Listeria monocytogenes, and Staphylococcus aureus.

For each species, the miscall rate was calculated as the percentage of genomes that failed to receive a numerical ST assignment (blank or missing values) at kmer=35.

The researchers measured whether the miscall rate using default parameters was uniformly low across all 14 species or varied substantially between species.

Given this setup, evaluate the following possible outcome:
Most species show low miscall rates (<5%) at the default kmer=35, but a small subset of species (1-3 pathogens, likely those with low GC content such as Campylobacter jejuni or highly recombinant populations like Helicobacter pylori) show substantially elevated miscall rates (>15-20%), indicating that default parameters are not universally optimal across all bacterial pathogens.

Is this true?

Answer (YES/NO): NO